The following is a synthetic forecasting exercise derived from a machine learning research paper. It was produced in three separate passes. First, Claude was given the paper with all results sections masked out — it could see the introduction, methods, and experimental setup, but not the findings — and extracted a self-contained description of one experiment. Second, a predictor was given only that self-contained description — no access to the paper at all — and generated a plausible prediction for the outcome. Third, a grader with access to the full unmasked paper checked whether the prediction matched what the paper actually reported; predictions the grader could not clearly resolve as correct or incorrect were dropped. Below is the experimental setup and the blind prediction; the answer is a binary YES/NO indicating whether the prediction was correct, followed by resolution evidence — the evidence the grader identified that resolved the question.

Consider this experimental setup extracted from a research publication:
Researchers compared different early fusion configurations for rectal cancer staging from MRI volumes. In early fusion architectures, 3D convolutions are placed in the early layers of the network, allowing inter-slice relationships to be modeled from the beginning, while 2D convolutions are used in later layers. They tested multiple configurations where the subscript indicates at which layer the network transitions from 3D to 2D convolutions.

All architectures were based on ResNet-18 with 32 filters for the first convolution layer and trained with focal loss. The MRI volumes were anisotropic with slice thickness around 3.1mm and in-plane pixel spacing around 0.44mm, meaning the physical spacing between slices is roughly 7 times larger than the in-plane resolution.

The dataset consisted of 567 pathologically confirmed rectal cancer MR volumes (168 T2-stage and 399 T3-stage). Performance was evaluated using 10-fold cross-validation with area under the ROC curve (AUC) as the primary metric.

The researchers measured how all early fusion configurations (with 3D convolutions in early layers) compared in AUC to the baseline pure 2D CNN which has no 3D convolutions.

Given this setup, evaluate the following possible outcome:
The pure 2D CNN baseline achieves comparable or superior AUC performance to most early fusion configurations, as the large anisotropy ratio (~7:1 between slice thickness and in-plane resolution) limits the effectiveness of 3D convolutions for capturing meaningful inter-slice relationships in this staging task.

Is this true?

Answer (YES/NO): YES